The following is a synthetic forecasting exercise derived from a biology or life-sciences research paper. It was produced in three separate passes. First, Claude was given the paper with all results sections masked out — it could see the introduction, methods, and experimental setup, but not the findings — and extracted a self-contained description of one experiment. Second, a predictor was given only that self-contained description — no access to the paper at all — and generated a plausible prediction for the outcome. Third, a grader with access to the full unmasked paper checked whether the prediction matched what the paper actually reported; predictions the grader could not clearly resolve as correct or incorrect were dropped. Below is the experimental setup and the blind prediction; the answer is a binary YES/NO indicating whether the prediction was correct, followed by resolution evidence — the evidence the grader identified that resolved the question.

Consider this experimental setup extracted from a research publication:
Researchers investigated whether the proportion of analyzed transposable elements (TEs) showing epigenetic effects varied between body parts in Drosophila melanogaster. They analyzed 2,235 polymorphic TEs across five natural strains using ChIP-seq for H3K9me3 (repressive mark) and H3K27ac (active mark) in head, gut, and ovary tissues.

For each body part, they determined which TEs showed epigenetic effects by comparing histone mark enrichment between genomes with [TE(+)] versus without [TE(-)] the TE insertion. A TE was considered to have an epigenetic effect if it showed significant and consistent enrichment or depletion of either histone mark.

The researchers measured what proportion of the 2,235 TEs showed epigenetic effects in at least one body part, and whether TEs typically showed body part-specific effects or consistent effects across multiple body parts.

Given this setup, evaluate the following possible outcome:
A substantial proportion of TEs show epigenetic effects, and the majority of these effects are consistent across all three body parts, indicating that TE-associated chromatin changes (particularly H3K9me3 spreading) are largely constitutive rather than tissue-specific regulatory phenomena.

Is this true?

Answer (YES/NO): NO